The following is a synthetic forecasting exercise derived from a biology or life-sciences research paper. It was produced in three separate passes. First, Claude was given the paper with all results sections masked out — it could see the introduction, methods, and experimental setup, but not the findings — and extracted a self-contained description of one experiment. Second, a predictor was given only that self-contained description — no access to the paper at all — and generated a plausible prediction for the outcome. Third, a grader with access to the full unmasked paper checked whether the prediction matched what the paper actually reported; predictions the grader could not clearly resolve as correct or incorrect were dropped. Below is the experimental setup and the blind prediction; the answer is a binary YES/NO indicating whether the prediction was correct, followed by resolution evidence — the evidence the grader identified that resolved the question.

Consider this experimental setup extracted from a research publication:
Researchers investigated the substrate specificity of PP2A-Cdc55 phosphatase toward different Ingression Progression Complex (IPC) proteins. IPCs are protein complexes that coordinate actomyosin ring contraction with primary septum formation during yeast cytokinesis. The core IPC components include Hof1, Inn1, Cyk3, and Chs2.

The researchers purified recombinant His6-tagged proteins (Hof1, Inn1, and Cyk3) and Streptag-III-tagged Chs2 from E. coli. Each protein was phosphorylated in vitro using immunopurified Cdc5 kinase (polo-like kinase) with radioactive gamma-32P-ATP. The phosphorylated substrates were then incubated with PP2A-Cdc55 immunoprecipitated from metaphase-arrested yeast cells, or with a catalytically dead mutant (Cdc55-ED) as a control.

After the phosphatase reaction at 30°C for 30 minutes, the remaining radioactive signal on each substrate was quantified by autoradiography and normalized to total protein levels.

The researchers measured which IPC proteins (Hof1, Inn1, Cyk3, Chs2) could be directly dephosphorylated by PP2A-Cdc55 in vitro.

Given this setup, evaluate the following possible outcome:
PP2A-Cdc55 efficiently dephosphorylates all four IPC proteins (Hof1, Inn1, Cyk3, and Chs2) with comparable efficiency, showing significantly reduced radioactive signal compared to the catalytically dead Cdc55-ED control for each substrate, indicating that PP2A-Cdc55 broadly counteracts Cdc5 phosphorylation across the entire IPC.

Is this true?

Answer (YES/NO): NO